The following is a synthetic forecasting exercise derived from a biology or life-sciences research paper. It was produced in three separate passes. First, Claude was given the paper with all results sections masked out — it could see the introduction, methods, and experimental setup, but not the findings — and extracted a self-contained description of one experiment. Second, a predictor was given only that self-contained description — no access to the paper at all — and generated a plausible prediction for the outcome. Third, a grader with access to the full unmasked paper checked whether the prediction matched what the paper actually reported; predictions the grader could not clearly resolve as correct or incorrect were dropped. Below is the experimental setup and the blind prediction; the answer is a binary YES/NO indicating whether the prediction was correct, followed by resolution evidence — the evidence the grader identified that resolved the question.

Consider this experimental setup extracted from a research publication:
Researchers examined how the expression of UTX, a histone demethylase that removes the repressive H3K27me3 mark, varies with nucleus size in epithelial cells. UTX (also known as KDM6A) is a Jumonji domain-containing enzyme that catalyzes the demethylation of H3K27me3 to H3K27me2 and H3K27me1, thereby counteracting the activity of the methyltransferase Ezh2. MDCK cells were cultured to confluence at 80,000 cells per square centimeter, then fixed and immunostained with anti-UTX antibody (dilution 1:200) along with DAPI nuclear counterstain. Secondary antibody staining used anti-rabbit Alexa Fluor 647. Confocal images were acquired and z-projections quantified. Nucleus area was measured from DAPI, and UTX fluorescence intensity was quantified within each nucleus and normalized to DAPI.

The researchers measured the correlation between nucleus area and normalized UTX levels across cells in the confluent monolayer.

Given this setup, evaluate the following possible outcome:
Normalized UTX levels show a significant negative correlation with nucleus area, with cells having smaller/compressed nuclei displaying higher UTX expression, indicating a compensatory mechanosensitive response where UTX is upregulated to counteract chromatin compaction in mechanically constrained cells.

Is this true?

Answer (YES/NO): NO